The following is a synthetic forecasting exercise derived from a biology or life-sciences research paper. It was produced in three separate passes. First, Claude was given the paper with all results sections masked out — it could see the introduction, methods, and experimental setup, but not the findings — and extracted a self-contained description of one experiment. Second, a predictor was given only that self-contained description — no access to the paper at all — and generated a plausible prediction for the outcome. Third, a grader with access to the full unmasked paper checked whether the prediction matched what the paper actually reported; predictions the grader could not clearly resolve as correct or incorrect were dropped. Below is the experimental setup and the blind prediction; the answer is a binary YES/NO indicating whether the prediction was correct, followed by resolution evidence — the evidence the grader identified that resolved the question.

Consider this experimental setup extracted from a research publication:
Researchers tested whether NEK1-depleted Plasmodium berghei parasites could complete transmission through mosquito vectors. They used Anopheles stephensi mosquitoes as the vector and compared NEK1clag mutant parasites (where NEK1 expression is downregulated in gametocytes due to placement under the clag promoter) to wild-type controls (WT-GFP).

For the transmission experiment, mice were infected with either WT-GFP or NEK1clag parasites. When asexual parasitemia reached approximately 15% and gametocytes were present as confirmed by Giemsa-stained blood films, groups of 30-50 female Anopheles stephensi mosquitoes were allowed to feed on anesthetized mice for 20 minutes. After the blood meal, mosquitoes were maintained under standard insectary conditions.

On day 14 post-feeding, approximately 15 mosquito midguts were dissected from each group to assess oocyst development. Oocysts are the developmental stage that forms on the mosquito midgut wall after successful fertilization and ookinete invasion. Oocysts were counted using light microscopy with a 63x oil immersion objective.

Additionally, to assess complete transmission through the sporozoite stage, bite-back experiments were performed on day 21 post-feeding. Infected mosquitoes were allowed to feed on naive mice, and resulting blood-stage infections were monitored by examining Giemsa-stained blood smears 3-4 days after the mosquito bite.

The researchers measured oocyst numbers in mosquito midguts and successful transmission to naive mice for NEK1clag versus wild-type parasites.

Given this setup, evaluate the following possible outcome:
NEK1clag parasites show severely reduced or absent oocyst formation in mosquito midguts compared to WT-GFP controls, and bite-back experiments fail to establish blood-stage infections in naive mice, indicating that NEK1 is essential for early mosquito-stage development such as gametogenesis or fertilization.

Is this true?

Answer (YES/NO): YES